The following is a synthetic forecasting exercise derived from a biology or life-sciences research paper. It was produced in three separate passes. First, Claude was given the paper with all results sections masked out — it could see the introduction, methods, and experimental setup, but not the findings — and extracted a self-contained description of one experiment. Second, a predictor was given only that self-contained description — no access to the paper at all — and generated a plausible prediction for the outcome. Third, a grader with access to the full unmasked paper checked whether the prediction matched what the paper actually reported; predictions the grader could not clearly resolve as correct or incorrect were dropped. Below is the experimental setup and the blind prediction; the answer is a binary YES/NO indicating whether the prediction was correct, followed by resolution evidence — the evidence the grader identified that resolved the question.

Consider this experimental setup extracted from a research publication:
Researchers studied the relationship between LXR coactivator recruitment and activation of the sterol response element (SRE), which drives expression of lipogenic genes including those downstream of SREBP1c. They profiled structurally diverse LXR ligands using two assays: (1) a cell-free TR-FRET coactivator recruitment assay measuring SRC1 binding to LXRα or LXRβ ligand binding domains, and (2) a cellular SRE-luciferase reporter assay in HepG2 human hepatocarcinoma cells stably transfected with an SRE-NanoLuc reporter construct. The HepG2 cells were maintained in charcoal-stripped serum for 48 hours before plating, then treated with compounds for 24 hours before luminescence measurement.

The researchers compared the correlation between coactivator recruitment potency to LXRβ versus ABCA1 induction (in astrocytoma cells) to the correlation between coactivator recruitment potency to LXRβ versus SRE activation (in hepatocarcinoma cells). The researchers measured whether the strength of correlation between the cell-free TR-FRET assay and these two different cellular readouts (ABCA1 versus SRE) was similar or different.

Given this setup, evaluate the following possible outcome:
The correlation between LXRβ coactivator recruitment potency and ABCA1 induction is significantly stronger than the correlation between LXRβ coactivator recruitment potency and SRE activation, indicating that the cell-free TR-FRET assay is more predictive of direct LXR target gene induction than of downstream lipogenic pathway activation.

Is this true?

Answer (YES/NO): YES